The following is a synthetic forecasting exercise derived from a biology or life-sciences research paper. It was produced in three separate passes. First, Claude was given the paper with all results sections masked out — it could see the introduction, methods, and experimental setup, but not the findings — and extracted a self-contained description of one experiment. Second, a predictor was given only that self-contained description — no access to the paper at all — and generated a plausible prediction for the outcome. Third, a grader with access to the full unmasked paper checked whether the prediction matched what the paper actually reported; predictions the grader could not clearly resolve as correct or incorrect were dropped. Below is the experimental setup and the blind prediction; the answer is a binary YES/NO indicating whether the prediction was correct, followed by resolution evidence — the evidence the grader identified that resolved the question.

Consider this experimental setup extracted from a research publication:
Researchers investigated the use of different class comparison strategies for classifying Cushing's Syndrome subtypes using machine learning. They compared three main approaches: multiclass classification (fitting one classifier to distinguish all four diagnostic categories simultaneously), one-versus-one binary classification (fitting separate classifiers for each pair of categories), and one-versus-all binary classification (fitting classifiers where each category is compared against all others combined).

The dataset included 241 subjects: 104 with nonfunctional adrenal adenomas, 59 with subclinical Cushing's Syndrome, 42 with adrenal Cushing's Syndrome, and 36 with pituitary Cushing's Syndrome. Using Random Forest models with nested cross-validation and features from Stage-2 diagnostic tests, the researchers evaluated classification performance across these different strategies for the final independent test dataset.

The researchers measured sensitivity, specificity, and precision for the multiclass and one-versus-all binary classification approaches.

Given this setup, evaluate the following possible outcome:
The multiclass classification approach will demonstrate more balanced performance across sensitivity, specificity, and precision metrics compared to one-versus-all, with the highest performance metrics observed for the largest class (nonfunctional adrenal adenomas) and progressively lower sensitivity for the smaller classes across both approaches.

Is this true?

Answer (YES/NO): NO